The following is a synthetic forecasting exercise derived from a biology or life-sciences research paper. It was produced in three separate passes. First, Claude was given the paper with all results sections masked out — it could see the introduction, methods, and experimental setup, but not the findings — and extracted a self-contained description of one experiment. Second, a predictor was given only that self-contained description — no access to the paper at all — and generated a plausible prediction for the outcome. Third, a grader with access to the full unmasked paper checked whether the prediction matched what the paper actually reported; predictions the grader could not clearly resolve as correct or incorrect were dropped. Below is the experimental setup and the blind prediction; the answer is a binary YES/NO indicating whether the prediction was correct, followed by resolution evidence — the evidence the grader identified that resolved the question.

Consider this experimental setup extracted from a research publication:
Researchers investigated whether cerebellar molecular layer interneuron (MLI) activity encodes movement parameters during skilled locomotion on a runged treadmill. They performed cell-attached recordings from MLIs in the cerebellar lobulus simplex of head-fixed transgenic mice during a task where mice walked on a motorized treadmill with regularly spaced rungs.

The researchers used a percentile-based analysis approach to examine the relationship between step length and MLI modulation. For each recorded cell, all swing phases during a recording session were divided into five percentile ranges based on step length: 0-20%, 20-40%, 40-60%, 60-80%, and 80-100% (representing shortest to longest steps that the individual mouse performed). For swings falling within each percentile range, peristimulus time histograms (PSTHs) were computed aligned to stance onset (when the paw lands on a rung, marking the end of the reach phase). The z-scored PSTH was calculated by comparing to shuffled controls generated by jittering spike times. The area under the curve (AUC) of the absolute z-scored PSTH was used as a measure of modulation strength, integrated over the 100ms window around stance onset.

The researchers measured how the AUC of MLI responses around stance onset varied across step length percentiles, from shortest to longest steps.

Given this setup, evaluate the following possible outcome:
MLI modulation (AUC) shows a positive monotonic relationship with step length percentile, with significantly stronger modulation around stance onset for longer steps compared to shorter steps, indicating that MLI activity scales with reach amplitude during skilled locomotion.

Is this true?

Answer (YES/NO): YES